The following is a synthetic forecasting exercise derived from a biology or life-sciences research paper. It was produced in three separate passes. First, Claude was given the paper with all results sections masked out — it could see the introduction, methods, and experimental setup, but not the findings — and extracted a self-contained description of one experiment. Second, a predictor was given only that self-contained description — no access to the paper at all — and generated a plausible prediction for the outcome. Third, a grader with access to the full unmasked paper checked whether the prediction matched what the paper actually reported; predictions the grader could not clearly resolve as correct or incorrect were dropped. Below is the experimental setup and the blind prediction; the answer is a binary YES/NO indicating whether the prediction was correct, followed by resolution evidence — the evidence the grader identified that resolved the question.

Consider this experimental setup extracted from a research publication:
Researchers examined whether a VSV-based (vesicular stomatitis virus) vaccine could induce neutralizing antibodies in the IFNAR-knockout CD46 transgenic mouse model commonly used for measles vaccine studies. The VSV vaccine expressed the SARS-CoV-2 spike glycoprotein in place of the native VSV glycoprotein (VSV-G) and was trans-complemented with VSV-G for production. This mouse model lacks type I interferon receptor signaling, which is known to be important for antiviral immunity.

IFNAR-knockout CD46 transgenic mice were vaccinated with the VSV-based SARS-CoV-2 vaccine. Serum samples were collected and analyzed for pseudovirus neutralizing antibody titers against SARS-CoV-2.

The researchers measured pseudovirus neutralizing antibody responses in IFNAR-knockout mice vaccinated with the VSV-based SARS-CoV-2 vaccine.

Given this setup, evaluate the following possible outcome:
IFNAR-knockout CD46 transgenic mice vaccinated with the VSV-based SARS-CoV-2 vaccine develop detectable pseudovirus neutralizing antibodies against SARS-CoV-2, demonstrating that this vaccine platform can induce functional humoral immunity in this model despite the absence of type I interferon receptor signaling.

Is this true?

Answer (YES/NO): NO